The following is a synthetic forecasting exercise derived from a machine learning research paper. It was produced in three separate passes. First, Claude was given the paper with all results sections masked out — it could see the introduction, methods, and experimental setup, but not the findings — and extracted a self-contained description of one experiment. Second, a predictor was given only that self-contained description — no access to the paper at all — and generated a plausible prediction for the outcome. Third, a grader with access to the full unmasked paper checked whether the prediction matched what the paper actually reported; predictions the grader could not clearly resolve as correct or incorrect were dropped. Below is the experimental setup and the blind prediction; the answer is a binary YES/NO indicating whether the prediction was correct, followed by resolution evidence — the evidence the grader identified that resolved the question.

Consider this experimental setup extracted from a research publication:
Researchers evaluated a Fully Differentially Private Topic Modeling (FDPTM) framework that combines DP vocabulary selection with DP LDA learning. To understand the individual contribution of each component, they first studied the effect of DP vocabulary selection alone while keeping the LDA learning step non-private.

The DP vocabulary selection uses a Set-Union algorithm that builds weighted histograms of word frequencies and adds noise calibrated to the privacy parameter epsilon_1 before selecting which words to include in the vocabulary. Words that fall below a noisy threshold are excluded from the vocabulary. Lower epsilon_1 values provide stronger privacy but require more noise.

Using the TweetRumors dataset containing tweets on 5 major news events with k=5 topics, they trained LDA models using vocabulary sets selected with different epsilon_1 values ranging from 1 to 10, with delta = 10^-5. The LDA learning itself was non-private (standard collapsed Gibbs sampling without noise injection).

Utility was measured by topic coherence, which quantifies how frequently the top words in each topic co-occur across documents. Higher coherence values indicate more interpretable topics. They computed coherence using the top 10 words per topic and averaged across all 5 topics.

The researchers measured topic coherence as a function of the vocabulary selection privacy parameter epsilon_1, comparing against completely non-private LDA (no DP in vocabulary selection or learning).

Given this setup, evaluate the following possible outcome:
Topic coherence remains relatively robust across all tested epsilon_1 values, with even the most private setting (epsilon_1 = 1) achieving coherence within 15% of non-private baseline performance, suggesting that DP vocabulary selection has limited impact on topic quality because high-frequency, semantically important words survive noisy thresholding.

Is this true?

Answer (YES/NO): NO